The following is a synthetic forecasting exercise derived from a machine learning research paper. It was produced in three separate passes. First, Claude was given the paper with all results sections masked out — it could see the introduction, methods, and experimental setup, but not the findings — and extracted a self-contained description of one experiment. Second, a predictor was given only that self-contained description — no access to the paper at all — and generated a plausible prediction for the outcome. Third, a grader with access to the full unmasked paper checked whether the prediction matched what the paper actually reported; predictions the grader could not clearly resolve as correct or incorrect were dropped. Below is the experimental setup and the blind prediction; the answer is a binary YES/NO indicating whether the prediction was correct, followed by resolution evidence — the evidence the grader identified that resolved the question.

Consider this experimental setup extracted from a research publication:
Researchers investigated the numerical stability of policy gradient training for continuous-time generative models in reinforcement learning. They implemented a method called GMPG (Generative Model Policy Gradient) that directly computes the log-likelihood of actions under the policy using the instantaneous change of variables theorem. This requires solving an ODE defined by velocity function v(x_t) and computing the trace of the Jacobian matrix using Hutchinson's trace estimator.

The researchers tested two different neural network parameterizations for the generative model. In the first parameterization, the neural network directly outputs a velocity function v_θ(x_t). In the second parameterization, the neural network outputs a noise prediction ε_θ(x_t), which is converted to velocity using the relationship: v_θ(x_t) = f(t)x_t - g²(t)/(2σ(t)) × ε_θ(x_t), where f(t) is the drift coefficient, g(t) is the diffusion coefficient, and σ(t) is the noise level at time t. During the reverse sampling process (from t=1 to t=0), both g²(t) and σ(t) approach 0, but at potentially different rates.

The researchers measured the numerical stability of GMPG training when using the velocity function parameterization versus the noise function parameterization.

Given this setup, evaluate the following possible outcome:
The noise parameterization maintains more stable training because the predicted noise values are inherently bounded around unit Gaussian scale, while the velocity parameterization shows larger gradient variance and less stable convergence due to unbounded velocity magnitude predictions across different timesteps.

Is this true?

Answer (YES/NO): NO